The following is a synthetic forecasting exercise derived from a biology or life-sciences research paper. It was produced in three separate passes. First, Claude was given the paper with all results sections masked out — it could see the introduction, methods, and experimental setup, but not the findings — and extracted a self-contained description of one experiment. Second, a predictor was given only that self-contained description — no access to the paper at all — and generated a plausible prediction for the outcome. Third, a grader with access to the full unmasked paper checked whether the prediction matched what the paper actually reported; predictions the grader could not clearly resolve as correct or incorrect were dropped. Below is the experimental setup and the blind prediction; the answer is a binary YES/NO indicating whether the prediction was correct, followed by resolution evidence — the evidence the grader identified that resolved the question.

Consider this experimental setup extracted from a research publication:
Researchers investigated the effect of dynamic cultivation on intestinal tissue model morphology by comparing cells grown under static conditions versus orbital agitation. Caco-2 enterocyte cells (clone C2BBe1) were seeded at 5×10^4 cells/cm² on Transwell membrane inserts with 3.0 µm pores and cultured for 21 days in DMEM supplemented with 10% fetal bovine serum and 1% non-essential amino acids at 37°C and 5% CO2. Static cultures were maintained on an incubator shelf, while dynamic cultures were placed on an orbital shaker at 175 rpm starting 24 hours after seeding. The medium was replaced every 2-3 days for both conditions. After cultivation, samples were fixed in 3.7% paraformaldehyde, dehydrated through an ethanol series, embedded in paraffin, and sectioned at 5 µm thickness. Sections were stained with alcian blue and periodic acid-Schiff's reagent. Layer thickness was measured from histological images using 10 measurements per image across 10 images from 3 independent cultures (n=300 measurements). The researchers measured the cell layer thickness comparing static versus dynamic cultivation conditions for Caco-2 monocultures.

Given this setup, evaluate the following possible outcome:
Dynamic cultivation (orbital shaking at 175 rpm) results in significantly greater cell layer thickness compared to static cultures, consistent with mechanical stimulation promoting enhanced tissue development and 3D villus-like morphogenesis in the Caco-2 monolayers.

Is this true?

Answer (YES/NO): YES